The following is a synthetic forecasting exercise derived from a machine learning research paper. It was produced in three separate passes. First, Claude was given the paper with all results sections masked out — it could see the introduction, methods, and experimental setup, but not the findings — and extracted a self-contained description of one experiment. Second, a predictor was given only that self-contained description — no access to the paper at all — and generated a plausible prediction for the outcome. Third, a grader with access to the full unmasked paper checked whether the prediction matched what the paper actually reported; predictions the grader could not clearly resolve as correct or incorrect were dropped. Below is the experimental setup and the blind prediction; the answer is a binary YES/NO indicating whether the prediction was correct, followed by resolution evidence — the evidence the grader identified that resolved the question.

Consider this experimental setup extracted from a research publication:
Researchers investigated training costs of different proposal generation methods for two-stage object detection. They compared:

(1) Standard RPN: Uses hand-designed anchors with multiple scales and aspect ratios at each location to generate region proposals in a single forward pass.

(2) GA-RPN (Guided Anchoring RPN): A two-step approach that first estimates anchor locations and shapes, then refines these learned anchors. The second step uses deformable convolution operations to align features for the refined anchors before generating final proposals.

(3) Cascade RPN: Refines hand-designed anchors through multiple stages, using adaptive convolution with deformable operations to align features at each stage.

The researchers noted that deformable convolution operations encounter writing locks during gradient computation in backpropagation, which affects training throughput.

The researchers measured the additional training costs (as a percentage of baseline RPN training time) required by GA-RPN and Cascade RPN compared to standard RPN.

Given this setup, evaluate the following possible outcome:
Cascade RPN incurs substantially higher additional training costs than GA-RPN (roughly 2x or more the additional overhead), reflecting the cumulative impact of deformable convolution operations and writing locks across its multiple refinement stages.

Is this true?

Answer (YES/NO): NO